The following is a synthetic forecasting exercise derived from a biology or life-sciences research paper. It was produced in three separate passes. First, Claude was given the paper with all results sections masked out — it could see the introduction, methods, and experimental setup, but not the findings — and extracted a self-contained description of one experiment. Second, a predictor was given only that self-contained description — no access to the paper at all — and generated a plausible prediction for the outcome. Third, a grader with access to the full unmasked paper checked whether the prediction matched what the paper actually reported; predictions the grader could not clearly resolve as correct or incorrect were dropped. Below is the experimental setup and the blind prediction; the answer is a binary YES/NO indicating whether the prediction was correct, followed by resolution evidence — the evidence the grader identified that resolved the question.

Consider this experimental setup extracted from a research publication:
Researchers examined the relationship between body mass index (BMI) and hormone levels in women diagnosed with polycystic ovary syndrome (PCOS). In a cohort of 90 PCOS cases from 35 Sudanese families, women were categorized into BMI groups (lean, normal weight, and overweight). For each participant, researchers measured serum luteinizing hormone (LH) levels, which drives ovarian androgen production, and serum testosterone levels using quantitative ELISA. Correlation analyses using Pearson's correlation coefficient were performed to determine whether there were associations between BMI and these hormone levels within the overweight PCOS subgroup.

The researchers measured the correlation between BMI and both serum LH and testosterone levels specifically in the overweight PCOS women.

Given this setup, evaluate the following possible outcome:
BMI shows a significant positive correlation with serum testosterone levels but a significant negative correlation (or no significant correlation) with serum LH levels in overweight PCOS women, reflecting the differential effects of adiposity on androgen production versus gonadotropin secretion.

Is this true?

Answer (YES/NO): NO